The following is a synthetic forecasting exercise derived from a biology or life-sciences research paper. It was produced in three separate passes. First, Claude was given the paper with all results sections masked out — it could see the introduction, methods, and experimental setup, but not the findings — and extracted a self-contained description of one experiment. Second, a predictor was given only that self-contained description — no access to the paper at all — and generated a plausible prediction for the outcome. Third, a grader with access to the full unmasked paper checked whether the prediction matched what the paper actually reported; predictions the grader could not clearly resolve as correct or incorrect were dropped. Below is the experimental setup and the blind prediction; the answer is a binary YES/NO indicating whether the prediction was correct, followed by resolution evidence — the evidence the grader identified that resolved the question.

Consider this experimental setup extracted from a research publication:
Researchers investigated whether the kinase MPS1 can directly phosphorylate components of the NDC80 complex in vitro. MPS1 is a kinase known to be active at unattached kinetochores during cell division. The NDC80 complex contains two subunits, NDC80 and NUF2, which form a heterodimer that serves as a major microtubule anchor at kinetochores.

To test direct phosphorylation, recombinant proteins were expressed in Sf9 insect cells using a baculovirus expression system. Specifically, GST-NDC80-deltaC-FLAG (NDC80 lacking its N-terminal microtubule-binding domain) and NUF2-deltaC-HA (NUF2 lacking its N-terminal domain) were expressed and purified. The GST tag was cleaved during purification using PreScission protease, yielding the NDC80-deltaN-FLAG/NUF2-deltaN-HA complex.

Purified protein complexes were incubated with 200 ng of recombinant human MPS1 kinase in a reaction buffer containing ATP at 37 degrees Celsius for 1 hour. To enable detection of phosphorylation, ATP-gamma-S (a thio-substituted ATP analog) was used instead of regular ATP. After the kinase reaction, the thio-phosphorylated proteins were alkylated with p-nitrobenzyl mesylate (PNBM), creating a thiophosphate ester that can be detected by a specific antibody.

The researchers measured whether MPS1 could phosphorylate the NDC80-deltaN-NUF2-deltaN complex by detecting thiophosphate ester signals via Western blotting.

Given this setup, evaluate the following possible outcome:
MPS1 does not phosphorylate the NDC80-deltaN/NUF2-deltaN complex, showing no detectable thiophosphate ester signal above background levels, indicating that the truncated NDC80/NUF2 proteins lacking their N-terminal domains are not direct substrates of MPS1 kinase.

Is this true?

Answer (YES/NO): NO